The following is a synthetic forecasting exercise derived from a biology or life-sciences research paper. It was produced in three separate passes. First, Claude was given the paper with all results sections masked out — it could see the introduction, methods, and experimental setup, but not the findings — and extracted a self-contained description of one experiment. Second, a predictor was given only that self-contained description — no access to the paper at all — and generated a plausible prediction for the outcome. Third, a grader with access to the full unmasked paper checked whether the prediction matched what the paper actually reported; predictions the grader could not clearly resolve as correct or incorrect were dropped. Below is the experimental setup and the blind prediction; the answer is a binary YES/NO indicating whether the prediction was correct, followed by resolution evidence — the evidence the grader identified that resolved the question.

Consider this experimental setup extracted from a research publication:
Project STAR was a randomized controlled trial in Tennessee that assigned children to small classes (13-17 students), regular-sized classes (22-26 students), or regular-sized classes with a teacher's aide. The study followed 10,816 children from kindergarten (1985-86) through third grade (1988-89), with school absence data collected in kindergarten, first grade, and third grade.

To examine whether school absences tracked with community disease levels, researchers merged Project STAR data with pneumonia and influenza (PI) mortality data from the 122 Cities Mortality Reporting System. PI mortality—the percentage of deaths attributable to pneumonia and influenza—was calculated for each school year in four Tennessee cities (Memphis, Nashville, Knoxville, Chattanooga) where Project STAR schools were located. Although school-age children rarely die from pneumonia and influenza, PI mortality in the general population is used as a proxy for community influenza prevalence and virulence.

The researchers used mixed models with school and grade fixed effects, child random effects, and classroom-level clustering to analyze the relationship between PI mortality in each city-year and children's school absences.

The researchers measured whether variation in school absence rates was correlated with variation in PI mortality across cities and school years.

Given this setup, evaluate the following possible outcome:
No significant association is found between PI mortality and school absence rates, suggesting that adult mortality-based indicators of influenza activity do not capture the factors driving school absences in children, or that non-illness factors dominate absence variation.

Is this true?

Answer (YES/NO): NO